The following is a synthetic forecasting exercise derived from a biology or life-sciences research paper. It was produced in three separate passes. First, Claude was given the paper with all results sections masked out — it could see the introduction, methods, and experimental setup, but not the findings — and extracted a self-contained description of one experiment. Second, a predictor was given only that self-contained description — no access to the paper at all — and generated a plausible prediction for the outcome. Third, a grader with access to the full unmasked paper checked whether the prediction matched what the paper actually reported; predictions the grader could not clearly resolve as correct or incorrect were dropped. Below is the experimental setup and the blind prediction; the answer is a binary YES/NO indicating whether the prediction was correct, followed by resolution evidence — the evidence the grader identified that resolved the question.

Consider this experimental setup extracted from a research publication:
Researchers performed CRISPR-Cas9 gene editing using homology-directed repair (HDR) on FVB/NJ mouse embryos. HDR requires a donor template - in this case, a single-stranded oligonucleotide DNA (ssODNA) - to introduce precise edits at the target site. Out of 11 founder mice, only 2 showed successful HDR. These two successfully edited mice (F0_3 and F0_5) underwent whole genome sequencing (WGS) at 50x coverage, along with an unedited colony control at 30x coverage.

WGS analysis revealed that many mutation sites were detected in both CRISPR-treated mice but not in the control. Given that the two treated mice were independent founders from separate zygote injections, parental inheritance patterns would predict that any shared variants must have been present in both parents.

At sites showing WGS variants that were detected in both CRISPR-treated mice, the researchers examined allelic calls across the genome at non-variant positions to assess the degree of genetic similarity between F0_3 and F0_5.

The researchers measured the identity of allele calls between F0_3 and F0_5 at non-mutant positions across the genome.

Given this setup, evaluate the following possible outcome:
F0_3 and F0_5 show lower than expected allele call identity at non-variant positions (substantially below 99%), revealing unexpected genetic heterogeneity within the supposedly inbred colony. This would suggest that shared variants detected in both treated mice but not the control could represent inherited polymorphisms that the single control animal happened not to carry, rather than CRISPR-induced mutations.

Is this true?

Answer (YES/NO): NO